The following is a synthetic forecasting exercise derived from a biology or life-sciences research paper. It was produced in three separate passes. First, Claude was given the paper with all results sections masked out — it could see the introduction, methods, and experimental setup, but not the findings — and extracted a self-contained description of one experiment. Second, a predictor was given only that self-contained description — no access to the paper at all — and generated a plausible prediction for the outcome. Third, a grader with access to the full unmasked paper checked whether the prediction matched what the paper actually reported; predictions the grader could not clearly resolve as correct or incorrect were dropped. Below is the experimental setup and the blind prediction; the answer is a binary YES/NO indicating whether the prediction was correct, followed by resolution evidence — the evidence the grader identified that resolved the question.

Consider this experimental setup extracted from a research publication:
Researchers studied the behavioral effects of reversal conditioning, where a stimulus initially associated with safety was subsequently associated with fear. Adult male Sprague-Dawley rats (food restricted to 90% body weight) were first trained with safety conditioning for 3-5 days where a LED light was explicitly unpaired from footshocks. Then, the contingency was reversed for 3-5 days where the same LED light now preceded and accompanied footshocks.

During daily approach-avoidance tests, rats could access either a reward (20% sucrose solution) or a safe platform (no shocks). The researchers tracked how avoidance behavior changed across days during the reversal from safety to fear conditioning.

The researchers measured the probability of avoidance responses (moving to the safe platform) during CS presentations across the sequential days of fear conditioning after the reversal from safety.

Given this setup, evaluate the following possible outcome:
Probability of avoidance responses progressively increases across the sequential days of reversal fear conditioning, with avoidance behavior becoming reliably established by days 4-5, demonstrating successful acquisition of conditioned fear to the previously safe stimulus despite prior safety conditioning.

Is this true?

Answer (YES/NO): YES